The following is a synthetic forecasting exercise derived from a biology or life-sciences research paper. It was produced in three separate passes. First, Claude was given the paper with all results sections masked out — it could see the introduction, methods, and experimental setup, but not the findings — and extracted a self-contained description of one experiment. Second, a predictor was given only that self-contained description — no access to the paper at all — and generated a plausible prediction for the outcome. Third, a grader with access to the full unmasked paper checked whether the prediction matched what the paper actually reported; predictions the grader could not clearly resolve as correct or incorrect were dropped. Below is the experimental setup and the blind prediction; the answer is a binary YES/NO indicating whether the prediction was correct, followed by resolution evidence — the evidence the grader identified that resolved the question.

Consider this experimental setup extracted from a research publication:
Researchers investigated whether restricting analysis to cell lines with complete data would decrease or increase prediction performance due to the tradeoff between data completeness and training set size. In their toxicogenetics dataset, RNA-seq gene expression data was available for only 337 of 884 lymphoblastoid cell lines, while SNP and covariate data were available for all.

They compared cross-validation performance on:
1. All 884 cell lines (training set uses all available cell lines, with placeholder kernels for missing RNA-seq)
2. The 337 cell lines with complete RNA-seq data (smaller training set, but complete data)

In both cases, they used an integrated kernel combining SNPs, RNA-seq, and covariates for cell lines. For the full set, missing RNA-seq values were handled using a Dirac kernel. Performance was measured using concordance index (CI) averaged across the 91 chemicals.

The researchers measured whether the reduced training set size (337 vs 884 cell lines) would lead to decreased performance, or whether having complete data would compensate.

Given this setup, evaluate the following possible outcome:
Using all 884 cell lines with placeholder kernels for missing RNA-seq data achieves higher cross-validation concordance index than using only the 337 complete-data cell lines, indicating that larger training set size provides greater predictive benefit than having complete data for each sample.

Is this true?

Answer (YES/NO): NO